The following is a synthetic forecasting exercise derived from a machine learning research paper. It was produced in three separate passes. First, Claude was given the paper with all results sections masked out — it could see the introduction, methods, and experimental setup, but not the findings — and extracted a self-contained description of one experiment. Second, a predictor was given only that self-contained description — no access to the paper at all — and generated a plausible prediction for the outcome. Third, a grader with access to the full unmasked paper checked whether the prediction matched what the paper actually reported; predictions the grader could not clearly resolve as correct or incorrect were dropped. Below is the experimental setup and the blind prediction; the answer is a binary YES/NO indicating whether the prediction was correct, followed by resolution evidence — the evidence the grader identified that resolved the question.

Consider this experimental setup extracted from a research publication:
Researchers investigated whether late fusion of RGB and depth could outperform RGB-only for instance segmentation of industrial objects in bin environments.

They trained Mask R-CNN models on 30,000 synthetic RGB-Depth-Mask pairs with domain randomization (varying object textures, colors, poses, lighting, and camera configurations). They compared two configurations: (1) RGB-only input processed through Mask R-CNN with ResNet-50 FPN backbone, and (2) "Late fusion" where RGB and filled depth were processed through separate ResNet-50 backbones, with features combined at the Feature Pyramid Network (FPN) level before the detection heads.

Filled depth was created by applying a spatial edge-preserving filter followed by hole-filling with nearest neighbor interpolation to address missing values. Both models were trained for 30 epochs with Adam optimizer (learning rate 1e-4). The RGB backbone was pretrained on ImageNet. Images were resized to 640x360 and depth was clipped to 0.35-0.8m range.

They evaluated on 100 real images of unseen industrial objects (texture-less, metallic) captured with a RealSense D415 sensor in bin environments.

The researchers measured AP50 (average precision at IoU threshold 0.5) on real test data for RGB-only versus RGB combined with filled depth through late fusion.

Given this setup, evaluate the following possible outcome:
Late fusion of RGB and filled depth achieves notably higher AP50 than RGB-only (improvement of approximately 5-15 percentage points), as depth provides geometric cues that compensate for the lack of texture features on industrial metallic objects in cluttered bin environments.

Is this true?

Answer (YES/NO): NO